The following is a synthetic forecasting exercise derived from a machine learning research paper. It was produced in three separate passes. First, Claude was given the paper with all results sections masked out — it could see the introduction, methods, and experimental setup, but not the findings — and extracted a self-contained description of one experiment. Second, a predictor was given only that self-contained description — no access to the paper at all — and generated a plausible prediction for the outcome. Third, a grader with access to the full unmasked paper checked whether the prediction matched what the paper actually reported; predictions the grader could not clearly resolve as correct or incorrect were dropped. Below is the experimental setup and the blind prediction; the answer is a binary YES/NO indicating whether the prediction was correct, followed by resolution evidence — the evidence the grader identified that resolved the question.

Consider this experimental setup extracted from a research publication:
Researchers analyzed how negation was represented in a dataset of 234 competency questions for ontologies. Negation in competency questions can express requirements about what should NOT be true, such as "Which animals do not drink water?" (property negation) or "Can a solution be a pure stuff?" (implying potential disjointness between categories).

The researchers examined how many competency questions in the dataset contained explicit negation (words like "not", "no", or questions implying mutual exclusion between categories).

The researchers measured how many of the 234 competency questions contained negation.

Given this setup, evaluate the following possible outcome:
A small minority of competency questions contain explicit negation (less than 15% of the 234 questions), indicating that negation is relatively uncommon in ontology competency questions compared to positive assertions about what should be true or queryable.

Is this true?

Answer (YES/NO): YES